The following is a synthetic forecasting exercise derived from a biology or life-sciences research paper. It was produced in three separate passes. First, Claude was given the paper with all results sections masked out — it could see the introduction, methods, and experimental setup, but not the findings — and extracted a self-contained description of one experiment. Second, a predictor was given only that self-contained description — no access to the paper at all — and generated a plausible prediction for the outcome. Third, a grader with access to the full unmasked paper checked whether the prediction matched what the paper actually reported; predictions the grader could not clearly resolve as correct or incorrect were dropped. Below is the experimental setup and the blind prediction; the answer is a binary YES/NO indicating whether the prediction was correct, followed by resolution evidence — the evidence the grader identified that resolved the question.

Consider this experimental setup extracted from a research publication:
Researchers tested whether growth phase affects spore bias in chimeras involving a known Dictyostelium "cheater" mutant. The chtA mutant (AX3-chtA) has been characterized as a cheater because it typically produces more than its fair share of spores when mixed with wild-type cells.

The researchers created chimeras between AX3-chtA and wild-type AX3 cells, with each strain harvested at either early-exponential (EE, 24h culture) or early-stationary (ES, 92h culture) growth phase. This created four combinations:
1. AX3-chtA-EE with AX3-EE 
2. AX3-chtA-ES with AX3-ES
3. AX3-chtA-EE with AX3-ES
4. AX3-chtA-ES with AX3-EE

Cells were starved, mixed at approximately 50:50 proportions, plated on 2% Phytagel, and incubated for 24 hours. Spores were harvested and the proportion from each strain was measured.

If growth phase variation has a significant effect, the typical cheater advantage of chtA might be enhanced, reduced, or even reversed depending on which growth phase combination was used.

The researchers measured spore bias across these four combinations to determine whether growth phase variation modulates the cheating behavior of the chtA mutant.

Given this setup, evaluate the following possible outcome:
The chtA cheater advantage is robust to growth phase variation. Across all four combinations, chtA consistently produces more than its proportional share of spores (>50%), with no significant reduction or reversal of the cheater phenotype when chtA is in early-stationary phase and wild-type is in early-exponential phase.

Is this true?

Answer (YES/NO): NO